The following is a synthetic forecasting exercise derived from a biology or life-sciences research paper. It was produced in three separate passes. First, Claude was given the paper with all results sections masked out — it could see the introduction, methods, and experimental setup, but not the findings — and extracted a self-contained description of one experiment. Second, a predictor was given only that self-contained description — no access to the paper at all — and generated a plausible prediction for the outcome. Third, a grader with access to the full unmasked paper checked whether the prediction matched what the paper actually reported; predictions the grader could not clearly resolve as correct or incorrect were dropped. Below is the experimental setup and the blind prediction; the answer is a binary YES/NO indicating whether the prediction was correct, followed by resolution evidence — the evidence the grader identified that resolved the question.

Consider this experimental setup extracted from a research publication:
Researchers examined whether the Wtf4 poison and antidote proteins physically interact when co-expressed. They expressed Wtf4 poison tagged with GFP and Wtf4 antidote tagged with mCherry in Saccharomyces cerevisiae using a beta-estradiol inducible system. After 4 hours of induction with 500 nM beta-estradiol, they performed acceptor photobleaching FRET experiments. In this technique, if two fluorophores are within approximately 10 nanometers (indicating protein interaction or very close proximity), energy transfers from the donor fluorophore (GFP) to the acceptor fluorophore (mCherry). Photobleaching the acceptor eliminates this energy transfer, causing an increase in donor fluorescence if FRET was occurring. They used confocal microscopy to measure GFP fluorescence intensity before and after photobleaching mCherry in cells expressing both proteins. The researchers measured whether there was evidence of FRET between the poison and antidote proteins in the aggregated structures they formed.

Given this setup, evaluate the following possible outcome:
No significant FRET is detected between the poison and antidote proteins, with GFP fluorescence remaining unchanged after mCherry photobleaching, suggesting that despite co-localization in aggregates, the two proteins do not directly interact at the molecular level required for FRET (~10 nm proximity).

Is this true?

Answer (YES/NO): NO